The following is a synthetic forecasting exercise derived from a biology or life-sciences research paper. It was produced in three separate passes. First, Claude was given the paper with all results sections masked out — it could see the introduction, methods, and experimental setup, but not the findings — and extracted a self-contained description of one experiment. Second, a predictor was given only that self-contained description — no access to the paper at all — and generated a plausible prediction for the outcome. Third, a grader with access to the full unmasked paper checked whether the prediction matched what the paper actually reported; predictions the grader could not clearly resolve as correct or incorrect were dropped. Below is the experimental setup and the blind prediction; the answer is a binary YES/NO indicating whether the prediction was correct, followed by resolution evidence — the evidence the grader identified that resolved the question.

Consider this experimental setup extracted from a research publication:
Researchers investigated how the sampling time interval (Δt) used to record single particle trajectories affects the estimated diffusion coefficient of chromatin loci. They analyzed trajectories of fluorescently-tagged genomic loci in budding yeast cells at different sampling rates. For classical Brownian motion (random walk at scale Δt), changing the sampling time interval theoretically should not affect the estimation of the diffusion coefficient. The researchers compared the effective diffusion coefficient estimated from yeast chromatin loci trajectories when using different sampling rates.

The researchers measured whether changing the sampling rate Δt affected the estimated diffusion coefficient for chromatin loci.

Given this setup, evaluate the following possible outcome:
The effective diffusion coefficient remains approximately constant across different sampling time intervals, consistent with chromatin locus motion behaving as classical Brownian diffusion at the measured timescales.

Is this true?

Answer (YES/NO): NO